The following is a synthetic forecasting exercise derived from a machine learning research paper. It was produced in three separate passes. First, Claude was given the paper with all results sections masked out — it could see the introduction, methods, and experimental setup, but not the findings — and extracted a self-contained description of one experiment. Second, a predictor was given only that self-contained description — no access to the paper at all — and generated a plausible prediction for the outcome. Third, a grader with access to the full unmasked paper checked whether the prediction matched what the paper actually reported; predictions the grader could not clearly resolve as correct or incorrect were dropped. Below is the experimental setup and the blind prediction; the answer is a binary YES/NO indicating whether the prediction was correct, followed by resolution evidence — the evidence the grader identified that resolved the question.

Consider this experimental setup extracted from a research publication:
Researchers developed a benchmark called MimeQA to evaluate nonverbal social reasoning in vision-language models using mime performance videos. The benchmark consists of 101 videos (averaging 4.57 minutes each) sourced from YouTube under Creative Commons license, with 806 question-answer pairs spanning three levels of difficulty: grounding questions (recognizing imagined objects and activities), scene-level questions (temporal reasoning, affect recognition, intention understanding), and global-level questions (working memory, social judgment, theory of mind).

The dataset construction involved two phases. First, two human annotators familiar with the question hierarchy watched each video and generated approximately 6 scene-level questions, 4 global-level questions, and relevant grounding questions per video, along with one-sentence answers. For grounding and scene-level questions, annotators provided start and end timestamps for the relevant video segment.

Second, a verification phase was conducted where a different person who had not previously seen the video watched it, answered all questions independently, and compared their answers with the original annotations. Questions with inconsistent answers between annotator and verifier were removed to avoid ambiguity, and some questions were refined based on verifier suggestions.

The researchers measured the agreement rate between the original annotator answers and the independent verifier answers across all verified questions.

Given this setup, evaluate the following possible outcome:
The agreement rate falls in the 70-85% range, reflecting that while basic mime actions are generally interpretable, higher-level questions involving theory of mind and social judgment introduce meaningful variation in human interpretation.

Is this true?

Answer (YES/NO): NO